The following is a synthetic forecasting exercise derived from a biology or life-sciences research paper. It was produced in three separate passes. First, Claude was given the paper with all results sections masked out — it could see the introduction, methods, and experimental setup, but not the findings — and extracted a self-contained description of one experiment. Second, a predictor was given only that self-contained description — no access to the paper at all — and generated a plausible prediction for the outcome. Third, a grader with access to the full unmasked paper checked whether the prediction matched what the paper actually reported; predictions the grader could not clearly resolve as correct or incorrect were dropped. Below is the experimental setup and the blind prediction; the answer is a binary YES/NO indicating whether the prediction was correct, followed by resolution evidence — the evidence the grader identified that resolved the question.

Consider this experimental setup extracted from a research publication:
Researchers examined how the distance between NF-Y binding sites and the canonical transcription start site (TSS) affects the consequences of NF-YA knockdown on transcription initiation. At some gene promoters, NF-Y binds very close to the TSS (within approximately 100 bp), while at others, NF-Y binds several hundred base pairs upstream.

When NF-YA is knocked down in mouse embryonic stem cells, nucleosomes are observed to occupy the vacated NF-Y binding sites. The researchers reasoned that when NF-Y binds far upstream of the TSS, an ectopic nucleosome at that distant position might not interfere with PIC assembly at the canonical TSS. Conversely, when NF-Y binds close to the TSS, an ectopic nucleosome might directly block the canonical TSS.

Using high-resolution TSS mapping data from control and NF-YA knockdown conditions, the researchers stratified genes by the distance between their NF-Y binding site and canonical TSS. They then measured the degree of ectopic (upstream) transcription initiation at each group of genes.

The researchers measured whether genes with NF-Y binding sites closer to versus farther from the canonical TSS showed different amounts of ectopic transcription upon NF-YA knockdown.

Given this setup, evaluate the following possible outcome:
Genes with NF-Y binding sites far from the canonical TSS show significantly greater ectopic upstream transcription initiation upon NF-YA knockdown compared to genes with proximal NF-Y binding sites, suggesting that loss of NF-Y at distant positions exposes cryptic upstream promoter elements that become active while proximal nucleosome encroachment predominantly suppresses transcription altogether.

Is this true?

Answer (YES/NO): NO